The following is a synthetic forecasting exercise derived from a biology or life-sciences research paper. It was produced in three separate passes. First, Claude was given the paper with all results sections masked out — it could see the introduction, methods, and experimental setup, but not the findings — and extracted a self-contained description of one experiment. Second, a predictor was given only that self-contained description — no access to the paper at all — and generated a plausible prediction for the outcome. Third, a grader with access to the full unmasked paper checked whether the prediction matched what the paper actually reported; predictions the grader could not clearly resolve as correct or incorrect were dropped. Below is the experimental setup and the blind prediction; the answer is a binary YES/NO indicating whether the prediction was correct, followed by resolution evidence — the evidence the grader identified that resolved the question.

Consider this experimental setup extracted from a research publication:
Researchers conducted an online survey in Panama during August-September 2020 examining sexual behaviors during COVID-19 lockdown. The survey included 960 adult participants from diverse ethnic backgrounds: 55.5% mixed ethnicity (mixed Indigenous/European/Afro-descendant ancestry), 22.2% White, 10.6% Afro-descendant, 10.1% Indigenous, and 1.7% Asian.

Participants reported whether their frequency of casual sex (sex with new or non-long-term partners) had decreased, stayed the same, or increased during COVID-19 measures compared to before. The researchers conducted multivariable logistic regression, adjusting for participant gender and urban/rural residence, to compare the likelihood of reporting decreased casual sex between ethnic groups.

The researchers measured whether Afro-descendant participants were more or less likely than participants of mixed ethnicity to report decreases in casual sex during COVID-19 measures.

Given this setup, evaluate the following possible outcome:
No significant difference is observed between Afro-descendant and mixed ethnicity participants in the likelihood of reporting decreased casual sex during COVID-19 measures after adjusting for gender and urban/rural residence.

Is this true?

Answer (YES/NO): NO